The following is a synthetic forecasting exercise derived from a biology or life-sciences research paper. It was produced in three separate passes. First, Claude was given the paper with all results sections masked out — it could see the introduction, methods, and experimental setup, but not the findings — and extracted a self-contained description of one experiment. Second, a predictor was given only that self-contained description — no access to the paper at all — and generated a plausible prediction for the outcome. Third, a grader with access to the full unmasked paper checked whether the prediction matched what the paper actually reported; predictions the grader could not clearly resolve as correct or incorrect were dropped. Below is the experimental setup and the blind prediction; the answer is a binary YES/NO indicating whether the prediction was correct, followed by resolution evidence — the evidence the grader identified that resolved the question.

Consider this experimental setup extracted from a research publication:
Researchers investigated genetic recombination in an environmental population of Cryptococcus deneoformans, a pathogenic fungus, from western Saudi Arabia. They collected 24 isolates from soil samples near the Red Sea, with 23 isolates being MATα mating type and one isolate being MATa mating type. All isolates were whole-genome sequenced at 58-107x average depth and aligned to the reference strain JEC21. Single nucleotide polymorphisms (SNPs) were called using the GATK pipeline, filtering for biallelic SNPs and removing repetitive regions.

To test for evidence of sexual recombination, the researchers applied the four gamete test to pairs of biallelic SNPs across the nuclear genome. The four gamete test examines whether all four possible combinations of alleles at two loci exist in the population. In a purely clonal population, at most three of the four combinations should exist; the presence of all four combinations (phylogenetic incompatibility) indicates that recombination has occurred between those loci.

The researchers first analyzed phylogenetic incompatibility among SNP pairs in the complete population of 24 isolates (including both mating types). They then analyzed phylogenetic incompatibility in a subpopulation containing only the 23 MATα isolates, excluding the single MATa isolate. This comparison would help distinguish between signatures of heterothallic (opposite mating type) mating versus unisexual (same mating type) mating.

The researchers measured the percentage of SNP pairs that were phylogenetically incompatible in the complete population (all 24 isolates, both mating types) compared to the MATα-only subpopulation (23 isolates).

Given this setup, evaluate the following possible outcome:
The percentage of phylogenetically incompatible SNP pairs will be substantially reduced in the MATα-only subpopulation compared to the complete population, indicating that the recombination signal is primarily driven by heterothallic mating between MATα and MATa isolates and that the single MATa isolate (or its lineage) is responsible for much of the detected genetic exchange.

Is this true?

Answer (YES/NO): YES